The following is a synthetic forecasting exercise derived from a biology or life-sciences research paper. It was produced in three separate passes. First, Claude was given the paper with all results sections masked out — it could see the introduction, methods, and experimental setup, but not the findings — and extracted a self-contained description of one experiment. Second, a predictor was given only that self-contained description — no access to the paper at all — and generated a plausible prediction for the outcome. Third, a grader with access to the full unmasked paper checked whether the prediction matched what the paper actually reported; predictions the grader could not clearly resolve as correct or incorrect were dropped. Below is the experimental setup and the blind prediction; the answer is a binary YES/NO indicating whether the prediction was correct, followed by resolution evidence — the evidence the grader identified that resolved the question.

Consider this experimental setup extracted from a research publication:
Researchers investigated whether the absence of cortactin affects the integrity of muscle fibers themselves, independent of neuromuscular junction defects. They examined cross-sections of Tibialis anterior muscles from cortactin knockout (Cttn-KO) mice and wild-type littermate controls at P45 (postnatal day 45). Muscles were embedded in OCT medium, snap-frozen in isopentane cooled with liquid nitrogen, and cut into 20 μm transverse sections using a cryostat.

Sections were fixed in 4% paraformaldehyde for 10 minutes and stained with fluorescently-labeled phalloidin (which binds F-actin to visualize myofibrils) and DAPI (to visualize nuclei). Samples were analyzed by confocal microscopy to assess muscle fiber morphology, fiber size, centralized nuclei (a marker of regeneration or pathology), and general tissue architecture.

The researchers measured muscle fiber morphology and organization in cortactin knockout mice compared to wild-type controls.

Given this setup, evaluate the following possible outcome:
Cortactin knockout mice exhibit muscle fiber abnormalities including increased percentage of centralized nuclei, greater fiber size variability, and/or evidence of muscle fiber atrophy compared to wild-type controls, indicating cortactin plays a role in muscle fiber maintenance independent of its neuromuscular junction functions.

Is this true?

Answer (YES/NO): NO